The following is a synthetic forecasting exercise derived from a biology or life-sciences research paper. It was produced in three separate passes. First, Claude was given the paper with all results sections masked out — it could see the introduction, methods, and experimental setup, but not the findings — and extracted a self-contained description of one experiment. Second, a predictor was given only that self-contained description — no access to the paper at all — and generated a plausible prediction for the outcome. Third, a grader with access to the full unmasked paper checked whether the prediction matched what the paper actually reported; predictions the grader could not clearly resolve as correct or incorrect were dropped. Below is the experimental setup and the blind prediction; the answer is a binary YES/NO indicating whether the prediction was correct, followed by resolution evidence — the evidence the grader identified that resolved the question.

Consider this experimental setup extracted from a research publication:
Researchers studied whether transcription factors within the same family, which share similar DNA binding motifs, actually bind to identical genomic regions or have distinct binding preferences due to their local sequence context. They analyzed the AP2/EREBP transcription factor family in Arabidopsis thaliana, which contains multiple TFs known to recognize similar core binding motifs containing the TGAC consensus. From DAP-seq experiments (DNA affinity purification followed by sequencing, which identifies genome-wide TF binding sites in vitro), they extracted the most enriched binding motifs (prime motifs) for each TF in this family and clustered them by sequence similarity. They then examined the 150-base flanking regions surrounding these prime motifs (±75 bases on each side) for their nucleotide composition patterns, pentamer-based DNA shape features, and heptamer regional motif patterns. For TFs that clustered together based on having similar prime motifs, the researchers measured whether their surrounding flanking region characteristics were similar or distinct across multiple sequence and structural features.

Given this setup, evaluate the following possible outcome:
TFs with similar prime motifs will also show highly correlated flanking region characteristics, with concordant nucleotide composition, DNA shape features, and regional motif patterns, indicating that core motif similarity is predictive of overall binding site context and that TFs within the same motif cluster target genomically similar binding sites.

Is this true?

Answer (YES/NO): NO